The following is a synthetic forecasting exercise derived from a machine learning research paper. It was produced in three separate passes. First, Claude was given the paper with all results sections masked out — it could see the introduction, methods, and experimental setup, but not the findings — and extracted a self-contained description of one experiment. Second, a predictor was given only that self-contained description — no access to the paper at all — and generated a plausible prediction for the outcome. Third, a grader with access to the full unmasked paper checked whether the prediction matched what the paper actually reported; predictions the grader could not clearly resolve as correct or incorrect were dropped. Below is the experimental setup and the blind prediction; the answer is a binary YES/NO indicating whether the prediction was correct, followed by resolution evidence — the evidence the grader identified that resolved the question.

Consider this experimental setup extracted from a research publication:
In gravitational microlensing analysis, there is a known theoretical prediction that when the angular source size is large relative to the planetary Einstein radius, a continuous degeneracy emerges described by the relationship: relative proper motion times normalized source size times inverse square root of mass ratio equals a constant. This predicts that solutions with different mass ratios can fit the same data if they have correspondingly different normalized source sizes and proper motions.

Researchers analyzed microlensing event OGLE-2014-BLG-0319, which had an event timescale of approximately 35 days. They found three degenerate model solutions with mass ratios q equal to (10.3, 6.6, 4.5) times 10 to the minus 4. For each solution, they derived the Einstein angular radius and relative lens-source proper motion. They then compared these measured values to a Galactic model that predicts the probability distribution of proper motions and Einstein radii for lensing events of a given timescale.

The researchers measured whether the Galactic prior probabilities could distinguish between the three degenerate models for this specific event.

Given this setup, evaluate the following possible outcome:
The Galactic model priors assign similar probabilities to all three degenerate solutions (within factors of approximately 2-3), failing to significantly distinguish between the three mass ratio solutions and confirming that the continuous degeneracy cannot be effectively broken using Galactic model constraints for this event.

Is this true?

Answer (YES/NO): NO